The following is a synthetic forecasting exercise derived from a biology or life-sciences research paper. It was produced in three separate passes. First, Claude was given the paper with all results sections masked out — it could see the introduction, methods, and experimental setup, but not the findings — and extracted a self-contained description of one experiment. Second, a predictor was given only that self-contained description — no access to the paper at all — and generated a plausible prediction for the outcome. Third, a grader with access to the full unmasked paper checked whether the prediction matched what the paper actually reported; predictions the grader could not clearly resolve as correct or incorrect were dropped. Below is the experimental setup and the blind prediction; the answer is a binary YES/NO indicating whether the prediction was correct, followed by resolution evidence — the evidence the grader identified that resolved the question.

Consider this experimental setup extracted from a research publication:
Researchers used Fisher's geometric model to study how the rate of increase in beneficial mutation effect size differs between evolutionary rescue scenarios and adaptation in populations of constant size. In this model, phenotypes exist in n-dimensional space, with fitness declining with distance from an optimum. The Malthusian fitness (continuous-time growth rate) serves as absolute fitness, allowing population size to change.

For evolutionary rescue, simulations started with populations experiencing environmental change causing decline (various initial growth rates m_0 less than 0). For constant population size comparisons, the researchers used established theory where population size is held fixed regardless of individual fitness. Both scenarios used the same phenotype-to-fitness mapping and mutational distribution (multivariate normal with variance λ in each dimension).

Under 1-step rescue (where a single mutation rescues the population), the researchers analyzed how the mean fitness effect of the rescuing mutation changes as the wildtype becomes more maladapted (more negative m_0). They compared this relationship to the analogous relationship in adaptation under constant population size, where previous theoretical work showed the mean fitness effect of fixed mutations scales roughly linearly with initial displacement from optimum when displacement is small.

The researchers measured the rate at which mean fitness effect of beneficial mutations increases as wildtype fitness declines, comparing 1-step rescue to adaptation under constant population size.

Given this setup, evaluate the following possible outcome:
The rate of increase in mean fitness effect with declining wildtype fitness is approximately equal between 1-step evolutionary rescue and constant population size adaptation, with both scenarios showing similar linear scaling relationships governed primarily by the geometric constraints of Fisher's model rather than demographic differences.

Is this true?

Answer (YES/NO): NO